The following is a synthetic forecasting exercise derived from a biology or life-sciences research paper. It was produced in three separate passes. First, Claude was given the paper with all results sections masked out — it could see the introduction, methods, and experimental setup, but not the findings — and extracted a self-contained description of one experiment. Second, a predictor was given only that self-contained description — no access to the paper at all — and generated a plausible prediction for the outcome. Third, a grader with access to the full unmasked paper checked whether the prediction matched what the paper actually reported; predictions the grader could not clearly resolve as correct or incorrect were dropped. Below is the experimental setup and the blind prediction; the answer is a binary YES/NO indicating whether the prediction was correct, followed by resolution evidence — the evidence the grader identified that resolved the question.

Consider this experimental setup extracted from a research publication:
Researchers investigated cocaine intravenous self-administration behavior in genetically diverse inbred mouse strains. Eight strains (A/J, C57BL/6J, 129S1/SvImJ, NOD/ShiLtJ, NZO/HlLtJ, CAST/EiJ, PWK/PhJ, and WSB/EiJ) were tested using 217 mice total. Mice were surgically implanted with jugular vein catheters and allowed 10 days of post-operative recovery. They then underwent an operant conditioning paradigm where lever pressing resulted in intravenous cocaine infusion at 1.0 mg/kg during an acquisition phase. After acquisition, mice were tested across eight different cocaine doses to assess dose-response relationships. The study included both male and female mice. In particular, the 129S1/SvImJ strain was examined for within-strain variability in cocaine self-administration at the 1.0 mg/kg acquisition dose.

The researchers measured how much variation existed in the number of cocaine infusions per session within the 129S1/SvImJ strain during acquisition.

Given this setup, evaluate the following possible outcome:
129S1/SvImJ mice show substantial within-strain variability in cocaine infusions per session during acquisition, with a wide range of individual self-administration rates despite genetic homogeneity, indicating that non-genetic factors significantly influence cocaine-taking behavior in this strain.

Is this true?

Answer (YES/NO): NO